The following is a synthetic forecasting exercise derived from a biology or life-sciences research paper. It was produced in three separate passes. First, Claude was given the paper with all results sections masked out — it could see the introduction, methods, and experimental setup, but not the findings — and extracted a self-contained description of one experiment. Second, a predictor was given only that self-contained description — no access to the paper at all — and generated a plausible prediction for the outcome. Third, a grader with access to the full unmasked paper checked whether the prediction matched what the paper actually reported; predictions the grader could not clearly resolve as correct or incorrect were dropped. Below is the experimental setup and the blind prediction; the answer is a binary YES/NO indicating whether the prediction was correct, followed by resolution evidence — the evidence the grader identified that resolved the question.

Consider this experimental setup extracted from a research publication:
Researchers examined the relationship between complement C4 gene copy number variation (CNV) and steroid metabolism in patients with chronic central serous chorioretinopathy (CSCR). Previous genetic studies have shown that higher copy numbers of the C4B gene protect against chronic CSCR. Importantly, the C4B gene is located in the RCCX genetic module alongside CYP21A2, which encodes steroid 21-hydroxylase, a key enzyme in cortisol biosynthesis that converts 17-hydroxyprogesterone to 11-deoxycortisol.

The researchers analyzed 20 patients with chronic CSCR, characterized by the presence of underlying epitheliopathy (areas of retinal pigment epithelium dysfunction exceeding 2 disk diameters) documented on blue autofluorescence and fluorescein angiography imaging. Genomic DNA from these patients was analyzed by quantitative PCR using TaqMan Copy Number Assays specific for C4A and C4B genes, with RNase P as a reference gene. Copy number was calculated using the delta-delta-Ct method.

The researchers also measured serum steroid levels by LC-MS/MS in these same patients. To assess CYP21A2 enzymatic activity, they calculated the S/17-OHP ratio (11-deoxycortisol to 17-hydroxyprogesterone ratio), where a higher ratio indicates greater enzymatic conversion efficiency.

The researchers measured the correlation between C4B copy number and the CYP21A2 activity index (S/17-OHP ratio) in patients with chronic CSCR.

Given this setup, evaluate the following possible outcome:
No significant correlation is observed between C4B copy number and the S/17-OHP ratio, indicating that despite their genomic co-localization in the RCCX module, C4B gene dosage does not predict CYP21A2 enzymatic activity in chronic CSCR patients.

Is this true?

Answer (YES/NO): NO